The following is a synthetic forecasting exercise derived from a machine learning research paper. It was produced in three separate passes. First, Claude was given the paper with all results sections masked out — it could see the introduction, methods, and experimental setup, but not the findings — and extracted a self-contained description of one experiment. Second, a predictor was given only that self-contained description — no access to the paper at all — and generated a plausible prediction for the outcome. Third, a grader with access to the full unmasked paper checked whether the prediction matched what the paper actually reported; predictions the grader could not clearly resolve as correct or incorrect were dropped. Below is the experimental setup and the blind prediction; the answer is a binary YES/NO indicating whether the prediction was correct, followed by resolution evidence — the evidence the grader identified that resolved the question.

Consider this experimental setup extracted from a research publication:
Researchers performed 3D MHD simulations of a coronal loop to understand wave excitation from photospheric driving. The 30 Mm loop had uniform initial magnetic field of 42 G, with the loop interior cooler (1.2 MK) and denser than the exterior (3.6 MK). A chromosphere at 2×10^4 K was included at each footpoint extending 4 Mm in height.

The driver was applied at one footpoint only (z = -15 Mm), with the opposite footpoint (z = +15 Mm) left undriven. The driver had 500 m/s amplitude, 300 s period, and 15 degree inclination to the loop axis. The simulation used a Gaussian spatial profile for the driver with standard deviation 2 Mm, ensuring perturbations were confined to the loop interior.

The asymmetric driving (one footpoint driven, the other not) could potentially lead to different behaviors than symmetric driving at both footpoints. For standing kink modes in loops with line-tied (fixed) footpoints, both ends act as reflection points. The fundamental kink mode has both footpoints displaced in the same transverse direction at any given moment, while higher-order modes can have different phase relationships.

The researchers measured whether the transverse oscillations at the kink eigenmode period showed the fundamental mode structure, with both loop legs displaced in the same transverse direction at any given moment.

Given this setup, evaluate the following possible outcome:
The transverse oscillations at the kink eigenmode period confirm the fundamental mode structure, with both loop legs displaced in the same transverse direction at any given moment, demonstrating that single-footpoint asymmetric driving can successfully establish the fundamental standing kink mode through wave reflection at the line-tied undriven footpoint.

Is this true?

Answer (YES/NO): NO